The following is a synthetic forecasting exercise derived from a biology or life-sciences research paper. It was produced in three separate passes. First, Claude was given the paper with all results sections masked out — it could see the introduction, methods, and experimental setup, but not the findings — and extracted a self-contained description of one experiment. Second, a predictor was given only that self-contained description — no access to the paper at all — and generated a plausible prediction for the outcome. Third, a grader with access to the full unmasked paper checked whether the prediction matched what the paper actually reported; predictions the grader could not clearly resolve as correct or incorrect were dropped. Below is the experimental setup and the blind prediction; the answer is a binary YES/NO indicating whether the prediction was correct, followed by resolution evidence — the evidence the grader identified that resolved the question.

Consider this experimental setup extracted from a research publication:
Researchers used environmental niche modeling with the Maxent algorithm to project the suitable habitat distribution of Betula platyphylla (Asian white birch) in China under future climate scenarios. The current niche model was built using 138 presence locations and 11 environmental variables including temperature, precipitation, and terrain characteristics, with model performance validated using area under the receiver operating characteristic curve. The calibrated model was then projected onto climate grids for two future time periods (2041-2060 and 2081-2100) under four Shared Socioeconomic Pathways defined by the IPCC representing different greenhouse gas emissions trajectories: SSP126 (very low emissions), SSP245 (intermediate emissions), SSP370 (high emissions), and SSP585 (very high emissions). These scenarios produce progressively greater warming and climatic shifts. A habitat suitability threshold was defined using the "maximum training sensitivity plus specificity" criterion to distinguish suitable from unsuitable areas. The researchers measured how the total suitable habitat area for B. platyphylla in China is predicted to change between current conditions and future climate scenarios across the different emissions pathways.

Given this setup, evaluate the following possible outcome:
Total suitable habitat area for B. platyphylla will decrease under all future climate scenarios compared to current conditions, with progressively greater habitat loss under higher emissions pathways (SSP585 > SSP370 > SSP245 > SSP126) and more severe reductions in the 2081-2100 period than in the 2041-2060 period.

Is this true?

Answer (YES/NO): NO